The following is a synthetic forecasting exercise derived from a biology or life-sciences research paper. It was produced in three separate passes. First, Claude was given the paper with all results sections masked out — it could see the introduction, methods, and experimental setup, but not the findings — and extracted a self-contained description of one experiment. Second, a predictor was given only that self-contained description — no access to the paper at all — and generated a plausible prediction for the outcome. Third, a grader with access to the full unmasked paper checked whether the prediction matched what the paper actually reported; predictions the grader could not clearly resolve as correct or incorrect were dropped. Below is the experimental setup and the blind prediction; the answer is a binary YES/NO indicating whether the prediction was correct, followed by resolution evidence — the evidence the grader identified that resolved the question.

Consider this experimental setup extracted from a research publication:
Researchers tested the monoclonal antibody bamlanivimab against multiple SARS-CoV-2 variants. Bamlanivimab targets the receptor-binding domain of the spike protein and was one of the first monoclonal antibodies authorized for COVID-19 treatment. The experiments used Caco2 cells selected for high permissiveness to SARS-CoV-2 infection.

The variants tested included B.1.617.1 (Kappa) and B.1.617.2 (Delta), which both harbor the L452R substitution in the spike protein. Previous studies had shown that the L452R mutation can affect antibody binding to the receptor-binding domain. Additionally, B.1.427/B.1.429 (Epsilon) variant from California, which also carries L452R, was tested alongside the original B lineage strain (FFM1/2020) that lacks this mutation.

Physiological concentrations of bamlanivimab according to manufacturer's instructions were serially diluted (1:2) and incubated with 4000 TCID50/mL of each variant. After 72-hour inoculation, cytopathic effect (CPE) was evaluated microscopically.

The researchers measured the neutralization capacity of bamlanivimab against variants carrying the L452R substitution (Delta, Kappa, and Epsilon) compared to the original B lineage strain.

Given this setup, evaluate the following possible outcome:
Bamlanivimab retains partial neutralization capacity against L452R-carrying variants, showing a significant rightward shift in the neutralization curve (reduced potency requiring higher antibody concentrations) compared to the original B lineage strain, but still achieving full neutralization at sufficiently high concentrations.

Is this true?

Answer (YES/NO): NO